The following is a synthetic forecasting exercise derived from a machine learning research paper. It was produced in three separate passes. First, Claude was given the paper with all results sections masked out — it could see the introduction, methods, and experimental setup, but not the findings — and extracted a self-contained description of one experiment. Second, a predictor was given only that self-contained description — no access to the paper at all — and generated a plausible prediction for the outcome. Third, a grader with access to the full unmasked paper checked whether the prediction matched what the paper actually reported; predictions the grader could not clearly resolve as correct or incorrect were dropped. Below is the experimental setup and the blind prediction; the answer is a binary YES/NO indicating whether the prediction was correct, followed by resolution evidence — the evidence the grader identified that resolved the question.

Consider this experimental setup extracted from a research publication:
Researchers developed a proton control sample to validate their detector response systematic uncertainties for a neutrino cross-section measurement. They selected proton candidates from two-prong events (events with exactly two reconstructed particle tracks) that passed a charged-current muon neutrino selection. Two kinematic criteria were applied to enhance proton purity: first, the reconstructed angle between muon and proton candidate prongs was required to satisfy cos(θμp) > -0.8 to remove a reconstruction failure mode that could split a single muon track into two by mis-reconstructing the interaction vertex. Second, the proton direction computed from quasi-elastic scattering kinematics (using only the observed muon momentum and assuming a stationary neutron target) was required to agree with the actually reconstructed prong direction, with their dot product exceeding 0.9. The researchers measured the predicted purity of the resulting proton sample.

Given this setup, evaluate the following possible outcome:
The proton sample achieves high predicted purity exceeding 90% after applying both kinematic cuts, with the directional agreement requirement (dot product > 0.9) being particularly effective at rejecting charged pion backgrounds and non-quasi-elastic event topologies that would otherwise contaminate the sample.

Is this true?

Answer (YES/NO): NO